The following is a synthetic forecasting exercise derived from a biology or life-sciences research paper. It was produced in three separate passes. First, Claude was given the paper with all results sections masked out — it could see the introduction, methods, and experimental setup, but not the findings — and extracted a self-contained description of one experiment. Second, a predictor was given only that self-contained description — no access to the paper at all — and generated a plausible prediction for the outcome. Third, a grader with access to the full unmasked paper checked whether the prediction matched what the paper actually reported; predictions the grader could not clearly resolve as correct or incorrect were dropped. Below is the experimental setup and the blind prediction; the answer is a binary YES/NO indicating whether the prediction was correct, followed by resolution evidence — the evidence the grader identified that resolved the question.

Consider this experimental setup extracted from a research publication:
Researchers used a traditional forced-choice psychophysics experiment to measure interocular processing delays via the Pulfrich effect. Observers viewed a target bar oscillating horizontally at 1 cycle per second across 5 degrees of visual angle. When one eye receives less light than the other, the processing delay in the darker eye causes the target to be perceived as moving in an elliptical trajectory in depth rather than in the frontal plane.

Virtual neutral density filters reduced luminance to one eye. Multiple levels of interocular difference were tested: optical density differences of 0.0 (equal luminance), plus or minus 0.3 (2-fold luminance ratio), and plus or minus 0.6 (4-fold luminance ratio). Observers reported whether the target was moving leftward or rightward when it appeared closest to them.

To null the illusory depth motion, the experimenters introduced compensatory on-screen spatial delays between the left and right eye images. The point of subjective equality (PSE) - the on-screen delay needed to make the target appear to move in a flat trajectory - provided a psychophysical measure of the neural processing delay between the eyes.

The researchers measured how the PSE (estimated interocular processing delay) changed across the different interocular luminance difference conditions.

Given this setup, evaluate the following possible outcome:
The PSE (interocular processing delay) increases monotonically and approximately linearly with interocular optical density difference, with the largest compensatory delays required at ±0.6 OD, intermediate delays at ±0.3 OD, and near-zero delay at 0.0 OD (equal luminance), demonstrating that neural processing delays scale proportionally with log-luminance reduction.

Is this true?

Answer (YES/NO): YES